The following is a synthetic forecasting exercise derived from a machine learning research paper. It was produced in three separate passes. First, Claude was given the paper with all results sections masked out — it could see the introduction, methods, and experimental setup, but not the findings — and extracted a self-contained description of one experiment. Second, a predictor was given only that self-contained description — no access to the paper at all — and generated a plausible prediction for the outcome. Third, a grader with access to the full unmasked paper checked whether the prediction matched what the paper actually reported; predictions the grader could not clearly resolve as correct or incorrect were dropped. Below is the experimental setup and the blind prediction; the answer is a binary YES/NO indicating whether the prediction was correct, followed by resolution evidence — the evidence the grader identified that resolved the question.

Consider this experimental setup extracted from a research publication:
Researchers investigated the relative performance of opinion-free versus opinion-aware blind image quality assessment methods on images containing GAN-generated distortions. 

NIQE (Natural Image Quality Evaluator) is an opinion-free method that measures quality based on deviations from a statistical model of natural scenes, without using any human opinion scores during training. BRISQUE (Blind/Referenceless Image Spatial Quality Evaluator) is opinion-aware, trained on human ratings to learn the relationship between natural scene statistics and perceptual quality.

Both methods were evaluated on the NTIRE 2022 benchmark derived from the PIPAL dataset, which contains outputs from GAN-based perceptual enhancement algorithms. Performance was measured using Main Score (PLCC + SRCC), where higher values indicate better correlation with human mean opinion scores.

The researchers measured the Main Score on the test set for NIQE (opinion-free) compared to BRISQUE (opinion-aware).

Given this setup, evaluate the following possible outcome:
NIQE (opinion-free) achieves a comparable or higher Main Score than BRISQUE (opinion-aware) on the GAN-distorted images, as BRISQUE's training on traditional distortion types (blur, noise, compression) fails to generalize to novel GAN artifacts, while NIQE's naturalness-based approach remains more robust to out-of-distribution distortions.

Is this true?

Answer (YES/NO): NO